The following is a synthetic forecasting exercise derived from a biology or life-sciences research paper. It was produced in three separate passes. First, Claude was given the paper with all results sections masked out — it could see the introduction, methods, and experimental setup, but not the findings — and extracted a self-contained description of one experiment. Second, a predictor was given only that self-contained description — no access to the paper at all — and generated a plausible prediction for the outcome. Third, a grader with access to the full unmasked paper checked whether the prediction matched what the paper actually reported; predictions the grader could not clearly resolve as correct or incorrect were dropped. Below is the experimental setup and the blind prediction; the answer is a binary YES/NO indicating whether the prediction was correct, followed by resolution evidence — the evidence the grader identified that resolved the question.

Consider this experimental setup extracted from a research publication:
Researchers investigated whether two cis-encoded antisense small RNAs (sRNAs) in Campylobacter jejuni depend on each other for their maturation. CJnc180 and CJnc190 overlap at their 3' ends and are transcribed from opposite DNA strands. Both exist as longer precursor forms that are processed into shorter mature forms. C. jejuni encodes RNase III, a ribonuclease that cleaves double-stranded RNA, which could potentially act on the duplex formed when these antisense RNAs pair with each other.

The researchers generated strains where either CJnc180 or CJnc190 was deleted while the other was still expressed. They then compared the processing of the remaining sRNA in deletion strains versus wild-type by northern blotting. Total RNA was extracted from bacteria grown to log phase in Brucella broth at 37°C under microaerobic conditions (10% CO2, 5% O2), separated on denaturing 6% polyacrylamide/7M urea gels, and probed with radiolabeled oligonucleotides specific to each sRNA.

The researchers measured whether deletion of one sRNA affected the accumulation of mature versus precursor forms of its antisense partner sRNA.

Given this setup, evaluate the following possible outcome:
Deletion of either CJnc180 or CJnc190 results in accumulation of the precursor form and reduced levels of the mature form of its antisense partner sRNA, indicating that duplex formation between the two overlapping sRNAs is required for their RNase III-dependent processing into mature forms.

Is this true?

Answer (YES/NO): NO